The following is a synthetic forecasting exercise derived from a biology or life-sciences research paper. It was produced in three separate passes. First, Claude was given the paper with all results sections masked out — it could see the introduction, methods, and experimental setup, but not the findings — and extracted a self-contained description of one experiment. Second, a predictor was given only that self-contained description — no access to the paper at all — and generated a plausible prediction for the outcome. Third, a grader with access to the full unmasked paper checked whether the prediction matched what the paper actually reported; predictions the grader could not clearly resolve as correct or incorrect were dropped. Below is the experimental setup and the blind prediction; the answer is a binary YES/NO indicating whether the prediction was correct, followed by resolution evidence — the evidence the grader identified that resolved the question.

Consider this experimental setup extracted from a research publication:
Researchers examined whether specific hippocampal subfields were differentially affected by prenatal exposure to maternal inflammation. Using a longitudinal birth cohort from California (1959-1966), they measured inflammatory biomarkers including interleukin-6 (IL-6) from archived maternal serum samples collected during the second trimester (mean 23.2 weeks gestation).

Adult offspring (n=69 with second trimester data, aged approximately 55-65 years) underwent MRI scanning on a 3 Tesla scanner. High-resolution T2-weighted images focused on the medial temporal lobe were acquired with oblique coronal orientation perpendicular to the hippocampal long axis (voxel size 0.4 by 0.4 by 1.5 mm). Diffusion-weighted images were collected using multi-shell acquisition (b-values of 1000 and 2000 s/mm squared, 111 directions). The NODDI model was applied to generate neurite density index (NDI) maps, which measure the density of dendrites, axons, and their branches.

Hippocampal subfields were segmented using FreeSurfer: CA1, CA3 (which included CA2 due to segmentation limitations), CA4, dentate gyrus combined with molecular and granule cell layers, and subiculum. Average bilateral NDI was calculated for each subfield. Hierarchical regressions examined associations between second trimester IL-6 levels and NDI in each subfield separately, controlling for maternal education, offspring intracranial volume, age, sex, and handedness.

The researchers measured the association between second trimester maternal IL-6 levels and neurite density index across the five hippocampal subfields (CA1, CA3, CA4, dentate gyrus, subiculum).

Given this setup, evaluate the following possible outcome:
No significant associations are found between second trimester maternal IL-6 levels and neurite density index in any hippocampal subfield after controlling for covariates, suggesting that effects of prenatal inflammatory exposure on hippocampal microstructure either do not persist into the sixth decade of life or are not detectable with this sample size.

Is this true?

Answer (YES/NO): NO